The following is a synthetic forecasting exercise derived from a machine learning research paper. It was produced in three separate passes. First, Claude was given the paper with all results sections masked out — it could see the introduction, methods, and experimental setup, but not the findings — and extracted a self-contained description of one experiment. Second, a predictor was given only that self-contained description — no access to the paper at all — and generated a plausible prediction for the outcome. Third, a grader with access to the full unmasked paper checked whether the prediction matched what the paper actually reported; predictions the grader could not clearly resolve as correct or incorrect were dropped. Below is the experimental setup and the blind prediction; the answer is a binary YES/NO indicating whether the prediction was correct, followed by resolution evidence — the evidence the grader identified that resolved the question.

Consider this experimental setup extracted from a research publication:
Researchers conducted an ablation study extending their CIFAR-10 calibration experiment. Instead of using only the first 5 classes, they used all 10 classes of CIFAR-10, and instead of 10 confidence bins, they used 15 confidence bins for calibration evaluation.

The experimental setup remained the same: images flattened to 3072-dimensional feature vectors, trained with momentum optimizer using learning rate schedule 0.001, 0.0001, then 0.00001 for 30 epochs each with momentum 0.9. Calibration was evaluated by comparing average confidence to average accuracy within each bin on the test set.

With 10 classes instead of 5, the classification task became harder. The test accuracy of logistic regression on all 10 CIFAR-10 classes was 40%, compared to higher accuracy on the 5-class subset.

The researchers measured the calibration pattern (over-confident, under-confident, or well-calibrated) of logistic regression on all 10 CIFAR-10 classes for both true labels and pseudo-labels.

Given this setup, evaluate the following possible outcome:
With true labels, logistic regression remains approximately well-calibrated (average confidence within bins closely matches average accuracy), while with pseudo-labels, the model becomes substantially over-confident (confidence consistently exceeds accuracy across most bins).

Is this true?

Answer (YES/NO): NO